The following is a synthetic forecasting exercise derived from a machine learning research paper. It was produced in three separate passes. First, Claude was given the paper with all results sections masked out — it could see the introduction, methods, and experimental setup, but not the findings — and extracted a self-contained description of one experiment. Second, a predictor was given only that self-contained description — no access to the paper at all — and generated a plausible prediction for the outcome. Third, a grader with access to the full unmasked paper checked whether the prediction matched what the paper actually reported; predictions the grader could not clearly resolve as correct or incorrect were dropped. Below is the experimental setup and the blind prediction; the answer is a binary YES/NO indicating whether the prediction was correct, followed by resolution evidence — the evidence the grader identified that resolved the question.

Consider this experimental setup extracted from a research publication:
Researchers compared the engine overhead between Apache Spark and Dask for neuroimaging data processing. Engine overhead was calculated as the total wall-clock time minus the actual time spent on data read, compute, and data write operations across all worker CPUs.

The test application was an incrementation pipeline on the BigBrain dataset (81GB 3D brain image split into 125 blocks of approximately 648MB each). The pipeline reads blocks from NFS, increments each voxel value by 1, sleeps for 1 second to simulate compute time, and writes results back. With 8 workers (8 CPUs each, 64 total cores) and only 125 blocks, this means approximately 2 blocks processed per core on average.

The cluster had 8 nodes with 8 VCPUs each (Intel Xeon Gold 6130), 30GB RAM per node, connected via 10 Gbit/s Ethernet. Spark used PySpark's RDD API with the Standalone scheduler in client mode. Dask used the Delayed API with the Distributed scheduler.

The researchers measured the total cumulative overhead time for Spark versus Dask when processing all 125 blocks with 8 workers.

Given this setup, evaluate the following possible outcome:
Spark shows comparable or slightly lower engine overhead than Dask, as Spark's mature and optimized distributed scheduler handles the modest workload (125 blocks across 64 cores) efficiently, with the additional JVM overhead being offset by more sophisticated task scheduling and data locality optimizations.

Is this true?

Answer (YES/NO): YES